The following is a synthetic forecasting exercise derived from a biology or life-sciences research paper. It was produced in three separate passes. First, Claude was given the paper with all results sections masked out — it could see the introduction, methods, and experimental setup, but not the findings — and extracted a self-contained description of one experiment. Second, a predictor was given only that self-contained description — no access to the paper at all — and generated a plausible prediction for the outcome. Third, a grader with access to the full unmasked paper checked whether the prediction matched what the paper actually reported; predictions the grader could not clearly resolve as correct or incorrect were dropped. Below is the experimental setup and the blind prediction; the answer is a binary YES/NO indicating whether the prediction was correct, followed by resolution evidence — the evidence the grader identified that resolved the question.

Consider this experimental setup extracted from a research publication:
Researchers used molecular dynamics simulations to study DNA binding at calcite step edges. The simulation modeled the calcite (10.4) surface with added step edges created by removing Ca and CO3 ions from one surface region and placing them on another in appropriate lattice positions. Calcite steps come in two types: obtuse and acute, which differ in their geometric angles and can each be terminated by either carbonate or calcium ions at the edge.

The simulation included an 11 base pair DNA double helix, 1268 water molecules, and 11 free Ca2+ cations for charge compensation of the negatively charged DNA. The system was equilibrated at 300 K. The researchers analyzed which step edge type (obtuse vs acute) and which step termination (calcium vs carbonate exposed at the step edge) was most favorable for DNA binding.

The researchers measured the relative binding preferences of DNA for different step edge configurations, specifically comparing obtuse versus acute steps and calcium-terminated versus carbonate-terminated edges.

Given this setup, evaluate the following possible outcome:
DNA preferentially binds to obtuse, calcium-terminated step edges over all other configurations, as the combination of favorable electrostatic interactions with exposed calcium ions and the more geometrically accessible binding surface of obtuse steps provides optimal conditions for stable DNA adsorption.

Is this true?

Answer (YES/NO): NO